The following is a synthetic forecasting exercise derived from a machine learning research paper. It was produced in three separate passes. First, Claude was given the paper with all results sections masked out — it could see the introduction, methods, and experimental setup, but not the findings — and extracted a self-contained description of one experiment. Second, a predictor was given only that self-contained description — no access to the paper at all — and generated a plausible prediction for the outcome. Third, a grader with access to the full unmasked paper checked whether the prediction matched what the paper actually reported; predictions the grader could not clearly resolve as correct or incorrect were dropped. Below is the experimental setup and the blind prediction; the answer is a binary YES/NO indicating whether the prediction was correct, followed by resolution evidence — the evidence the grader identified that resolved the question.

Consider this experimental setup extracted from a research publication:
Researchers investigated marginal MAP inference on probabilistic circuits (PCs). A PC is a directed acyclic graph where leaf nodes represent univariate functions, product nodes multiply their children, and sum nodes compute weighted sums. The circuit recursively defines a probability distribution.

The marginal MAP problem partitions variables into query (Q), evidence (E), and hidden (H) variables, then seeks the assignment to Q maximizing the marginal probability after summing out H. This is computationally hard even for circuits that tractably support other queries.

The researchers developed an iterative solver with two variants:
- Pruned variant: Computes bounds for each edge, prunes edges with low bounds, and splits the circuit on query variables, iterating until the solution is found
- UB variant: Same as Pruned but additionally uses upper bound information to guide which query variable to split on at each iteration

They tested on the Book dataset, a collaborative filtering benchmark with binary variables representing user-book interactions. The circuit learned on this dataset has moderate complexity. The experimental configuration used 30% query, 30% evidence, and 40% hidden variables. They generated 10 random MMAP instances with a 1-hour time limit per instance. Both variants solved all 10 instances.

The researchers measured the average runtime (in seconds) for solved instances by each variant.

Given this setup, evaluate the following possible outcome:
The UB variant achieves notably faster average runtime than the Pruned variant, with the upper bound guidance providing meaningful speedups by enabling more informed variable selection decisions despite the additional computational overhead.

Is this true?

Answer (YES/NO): YES